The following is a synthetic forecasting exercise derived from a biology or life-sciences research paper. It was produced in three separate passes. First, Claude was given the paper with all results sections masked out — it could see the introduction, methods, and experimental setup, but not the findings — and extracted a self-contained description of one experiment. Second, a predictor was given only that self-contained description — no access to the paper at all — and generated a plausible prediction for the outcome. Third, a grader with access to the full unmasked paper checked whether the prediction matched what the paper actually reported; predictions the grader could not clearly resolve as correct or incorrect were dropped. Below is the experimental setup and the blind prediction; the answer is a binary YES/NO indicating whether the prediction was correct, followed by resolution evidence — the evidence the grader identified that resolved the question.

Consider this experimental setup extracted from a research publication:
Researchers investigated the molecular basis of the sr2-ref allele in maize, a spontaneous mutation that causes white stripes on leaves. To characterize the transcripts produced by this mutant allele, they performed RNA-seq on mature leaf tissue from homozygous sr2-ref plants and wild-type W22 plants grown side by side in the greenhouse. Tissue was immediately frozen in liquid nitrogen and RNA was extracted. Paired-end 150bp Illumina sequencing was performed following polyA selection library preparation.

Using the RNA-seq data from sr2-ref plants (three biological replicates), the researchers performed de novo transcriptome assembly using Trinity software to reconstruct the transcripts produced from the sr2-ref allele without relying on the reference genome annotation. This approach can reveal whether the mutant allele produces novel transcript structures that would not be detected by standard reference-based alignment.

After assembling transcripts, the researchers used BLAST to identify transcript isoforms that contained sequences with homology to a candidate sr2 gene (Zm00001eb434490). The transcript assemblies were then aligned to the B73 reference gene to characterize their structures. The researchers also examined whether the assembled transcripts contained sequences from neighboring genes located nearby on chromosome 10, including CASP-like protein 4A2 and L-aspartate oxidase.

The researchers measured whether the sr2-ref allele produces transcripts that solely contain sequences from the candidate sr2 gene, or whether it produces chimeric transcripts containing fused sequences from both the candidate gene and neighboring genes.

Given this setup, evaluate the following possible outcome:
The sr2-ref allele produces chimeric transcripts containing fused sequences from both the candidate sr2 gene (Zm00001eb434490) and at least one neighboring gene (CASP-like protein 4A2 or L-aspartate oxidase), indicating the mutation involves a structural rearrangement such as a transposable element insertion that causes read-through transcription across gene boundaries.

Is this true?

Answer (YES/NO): YES